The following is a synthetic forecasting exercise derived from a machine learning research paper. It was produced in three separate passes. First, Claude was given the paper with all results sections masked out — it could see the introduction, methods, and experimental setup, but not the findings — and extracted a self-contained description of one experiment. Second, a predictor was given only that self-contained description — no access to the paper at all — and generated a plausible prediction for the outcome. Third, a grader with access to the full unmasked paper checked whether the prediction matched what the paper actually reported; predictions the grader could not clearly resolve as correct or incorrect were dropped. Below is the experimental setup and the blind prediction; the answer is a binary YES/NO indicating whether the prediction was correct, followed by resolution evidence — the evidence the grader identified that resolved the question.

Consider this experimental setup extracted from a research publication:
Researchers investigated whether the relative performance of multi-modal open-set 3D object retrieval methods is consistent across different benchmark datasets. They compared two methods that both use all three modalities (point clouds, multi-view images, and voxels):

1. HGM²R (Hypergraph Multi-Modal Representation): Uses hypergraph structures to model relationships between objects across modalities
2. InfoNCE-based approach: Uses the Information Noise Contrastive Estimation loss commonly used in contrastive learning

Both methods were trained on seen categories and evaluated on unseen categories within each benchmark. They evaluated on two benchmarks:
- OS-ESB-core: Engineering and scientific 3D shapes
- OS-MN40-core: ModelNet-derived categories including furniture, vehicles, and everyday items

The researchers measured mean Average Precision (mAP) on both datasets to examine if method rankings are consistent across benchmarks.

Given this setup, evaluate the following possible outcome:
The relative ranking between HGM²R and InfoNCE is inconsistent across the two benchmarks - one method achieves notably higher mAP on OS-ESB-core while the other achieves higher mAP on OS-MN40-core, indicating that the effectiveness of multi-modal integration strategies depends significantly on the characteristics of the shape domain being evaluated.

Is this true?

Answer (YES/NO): NO